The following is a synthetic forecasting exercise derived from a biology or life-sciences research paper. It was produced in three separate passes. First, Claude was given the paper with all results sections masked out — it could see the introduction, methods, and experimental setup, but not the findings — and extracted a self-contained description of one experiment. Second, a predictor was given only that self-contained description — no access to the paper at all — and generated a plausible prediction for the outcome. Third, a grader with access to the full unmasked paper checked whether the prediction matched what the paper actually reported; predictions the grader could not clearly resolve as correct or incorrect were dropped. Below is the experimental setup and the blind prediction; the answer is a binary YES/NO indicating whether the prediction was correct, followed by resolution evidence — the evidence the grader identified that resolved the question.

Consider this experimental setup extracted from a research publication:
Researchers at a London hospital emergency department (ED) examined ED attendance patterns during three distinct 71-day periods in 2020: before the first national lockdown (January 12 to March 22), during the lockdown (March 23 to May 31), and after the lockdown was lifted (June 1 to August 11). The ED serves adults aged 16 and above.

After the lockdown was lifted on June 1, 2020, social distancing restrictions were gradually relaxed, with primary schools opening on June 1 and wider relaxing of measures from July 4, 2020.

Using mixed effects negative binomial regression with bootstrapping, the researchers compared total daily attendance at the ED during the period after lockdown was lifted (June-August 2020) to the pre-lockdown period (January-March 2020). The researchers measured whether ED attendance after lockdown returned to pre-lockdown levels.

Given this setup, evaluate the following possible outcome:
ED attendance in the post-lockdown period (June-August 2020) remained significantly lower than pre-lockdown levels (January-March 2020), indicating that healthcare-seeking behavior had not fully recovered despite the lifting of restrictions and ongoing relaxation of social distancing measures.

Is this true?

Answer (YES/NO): YES